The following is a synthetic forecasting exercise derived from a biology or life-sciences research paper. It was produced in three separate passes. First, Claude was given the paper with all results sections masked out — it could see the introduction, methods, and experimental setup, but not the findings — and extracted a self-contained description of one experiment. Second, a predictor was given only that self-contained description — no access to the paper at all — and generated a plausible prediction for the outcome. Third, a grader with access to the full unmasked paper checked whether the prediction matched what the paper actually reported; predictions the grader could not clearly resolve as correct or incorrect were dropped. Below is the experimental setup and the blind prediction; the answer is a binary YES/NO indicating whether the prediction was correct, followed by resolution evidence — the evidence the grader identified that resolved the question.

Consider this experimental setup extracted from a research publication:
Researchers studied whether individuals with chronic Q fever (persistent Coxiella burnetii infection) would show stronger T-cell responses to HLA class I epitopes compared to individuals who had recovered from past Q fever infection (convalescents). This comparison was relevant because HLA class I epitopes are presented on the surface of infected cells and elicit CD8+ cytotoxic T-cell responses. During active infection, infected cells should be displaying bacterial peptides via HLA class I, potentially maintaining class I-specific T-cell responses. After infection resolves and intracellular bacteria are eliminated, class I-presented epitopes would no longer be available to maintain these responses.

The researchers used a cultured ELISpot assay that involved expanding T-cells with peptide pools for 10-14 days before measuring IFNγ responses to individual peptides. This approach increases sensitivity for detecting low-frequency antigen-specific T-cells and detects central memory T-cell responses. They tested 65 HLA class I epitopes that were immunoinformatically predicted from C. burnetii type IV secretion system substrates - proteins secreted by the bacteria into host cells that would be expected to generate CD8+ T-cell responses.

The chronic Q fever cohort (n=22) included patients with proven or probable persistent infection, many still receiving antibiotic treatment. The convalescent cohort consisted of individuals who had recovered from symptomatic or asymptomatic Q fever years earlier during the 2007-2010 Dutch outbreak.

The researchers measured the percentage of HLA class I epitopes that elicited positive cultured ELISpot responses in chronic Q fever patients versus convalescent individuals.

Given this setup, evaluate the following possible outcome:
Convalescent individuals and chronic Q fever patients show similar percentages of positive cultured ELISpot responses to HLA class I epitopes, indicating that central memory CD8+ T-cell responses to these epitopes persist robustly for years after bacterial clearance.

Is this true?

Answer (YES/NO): NO